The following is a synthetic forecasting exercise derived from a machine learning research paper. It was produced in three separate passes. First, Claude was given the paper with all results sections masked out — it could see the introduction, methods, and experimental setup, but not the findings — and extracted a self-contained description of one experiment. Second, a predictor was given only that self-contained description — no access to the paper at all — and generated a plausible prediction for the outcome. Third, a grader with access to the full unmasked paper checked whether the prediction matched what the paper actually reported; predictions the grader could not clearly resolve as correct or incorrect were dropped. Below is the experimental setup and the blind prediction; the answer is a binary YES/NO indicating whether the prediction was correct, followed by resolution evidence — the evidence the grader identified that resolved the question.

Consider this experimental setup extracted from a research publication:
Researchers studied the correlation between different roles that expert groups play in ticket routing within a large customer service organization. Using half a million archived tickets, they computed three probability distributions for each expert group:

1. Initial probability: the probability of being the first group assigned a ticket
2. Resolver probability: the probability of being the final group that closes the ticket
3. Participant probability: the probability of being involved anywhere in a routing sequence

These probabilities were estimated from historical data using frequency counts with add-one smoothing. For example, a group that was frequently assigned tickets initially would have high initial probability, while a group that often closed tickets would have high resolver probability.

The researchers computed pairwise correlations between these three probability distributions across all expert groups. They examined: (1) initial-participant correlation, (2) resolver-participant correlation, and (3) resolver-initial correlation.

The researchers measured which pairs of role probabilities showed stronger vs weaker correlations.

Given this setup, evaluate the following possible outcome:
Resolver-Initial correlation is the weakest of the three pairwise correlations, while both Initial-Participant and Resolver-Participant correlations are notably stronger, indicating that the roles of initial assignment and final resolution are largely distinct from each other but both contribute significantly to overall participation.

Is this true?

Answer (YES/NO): YES